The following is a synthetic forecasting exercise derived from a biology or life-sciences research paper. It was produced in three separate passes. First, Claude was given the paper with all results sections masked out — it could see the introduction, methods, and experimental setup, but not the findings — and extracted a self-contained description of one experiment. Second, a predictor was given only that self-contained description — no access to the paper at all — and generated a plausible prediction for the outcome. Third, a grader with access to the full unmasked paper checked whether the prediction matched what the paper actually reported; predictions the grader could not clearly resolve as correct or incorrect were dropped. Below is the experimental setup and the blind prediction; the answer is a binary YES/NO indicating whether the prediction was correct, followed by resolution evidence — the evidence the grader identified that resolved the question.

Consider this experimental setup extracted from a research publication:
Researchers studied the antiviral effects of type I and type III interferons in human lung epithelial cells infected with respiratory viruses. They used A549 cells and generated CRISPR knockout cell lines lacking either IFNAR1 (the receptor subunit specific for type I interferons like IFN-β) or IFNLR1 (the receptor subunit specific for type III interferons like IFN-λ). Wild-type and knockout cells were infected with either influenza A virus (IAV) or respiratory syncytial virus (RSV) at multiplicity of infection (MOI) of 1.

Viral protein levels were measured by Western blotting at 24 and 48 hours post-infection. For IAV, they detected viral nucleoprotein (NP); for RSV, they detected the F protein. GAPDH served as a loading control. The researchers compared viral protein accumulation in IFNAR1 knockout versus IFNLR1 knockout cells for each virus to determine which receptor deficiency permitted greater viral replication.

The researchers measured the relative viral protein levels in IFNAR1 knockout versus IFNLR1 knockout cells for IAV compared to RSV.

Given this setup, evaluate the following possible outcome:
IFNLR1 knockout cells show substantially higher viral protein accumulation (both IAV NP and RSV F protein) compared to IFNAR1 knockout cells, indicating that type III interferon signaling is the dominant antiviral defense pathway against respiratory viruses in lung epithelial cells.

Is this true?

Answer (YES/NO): NO